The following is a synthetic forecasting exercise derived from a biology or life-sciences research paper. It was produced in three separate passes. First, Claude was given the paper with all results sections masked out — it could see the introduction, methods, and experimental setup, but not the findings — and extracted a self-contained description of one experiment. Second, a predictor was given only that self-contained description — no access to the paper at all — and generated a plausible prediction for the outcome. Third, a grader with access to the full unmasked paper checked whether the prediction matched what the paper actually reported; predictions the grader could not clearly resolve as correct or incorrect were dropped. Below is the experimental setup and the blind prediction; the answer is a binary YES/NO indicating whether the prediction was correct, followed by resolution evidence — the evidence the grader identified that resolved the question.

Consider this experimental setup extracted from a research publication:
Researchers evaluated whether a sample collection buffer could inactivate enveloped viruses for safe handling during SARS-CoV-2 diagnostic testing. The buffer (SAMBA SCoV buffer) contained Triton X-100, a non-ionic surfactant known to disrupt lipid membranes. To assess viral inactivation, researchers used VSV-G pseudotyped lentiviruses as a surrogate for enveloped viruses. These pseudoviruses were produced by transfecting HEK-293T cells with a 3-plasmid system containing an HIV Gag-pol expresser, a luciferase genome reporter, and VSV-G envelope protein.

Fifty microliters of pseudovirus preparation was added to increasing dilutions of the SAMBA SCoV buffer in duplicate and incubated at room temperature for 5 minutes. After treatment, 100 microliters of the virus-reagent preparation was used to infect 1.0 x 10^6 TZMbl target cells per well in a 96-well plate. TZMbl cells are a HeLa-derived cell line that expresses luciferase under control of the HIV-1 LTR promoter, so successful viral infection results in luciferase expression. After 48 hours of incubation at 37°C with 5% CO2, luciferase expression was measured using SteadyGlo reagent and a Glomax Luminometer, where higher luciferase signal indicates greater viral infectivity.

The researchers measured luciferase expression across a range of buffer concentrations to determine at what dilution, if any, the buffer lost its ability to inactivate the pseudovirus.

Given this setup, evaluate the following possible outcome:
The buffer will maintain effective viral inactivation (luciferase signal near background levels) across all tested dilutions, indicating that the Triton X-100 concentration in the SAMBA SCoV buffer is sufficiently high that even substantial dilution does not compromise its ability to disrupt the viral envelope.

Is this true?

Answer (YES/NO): NO